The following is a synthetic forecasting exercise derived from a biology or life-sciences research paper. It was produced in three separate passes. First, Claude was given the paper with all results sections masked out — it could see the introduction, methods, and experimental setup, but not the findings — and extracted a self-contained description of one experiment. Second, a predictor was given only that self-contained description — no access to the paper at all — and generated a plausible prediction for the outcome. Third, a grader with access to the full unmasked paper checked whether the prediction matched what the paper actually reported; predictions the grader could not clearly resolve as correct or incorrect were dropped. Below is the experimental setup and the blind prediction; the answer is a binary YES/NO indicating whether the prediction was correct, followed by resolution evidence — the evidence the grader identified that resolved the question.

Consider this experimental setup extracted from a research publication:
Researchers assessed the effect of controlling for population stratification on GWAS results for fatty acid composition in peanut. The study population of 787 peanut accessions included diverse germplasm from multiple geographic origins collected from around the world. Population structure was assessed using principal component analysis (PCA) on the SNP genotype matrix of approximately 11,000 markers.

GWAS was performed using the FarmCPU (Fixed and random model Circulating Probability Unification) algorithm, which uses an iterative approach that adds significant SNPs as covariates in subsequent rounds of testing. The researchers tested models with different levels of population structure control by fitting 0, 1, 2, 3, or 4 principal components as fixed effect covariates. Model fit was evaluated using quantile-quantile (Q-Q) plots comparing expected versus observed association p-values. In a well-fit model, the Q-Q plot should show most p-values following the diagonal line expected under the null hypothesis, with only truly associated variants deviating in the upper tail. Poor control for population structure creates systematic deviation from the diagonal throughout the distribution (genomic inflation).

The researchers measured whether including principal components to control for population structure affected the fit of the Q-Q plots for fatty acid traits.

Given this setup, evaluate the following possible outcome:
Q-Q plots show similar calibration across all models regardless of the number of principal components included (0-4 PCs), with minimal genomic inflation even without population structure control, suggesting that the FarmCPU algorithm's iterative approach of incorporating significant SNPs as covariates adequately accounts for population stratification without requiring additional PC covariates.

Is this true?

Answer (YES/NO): NO